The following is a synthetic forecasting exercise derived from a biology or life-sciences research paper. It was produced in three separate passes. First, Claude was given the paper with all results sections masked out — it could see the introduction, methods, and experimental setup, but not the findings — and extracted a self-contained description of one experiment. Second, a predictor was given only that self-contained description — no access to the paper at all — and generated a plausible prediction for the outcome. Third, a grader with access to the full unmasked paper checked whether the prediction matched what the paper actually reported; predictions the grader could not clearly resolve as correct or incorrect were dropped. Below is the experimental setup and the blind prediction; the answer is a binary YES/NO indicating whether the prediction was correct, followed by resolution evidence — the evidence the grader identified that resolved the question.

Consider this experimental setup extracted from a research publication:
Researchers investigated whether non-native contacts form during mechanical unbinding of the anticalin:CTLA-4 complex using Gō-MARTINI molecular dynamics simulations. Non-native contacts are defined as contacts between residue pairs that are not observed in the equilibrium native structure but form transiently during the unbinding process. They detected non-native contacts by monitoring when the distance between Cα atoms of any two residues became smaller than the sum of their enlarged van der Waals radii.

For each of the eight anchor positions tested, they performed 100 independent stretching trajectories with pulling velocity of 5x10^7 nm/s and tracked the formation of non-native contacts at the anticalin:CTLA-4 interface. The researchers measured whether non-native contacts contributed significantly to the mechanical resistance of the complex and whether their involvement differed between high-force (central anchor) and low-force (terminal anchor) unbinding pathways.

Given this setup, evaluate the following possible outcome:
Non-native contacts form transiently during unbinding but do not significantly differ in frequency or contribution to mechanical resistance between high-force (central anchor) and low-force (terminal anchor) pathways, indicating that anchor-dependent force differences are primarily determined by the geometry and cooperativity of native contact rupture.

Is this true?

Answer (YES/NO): YES